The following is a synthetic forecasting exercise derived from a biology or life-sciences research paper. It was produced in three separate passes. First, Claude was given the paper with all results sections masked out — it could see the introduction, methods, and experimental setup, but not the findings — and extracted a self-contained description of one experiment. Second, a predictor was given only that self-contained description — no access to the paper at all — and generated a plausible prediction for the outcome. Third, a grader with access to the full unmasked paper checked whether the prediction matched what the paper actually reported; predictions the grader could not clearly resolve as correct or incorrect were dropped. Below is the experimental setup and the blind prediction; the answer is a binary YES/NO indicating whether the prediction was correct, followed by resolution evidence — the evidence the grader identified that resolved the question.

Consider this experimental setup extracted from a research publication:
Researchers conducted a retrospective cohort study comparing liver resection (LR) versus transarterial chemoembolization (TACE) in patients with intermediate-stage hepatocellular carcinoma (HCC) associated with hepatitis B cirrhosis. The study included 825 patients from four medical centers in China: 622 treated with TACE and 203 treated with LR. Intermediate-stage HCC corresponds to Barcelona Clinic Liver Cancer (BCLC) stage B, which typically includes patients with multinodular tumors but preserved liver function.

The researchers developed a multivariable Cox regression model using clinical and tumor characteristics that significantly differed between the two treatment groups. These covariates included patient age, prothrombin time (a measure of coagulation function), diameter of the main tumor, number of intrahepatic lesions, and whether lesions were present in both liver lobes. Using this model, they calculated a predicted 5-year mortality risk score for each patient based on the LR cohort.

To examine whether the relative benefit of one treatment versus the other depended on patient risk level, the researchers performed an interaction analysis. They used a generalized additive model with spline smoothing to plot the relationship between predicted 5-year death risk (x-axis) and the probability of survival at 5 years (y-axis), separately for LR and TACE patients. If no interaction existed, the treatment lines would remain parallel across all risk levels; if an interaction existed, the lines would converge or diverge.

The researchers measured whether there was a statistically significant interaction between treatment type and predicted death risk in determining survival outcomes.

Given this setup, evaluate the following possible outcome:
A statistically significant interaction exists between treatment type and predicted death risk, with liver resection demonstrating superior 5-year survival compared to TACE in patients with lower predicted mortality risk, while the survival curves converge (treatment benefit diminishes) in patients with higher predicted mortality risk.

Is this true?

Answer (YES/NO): YES